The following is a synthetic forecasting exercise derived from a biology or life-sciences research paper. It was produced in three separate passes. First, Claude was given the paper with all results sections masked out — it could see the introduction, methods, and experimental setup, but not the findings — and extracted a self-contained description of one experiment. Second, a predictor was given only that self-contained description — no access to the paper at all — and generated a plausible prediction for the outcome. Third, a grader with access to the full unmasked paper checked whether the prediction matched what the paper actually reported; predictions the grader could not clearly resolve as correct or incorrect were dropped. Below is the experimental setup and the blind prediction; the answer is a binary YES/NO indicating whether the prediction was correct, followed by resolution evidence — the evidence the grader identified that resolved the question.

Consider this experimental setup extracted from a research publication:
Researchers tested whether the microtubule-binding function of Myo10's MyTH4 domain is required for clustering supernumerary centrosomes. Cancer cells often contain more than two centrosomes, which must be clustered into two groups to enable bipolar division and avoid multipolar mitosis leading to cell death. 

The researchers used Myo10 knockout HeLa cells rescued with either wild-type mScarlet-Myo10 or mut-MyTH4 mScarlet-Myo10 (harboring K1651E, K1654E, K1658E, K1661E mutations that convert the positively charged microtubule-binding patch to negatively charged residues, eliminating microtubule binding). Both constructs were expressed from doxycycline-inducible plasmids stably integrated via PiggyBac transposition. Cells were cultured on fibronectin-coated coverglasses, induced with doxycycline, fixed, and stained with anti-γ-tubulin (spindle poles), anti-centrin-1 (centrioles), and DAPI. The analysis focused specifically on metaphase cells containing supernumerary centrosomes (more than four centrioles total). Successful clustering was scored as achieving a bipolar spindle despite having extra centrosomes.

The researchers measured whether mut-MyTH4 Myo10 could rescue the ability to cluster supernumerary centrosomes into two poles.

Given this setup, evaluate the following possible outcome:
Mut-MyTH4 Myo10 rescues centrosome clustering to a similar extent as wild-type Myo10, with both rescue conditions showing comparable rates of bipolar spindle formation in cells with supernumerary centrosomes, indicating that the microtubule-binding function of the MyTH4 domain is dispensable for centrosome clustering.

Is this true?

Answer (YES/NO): YES